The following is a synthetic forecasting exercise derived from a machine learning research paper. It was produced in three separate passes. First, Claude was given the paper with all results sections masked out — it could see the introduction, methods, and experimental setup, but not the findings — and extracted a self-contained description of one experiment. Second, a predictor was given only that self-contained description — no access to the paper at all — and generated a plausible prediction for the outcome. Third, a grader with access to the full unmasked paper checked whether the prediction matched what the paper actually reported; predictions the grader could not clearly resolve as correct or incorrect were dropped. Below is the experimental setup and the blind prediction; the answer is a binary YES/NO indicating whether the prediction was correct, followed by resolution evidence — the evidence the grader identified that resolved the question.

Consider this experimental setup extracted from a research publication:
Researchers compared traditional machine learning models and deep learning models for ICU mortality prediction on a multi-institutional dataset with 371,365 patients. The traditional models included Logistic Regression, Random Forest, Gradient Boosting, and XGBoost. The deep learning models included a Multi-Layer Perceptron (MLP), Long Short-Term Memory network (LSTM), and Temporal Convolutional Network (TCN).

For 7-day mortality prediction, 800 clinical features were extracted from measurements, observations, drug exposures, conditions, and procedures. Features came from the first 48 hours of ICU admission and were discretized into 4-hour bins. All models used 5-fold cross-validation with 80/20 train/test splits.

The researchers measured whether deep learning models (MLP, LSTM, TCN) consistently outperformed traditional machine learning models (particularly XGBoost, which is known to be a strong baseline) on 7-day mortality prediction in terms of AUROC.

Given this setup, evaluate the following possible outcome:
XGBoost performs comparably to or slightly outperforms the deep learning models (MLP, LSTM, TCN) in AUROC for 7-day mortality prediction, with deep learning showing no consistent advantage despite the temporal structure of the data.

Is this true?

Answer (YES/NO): NO